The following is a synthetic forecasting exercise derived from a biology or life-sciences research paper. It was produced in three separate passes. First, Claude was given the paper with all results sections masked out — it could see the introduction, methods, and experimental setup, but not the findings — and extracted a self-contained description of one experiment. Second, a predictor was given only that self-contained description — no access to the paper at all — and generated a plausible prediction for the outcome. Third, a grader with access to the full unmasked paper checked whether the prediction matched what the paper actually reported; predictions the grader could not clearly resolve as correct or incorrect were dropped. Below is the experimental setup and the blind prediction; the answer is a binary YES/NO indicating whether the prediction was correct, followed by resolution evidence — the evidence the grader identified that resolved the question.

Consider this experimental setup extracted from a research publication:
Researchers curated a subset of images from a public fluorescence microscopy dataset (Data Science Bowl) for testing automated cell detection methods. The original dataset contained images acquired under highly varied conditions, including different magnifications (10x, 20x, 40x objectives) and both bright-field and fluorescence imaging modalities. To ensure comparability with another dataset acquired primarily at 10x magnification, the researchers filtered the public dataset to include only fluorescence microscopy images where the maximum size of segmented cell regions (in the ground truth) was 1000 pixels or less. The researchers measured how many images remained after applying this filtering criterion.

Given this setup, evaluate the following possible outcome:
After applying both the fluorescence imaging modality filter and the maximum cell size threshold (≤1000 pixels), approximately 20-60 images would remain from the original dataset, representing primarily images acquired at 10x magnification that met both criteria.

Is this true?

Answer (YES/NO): NO